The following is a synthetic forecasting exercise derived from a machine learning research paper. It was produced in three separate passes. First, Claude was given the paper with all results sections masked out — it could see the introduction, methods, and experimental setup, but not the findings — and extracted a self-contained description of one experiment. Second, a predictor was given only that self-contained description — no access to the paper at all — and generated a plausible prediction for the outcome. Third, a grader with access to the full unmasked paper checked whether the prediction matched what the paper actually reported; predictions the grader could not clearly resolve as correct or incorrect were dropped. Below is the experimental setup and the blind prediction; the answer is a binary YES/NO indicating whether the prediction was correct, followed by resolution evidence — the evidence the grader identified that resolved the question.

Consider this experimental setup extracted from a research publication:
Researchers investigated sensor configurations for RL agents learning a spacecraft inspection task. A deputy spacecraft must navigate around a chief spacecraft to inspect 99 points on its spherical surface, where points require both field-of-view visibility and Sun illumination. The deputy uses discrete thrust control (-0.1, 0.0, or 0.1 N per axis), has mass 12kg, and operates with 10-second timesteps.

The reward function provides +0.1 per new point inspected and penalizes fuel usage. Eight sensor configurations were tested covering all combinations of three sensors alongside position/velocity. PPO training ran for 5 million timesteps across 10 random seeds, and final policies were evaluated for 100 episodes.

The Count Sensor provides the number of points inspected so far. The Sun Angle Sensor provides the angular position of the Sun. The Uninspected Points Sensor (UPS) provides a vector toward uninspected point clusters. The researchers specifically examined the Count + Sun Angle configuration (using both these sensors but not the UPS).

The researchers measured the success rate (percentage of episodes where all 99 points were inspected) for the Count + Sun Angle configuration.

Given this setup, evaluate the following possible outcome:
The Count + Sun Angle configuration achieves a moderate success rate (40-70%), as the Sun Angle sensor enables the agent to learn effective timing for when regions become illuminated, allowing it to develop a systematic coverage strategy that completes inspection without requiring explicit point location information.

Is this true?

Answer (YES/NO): NO